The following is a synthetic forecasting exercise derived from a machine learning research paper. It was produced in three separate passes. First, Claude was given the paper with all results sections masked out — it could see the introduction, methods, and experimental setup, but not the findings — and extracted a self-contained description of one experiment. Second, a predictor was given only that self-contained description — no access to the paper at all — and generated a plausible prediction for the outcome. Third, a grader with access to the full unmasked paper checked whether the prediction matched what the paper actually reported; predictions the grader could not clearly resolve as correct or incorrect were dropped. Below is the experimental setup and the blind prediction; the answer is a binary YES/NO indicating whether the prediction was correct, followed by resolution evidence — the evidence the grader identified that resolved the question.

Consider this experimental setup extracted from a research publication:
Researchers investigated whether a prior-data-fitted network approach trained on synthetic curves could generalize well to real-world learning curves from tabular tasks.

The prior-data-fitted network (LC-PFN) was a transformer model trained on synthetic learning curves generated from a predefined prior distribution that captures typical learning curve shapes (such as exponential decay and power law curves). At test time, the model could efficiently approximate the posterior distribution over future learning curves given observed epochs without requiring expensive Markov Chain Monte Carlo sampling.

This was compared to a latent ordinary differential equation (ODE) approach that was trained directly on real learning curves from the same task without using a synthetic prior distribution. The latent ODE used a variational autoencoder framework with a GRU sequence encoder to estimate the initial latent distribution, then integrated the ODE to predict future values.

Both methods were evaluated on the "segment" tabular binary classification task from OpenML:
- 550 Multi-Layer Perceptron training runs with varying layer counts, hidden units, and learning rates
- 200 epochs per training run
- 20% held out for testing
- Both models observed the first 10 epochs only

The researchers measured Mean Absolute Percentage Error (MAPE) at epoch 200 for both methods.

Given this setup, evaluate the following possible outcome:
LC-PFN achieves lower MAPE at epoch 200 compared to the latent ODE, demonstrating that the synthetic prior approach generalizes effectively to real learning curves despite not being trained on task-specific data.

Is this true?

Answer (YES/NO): YES